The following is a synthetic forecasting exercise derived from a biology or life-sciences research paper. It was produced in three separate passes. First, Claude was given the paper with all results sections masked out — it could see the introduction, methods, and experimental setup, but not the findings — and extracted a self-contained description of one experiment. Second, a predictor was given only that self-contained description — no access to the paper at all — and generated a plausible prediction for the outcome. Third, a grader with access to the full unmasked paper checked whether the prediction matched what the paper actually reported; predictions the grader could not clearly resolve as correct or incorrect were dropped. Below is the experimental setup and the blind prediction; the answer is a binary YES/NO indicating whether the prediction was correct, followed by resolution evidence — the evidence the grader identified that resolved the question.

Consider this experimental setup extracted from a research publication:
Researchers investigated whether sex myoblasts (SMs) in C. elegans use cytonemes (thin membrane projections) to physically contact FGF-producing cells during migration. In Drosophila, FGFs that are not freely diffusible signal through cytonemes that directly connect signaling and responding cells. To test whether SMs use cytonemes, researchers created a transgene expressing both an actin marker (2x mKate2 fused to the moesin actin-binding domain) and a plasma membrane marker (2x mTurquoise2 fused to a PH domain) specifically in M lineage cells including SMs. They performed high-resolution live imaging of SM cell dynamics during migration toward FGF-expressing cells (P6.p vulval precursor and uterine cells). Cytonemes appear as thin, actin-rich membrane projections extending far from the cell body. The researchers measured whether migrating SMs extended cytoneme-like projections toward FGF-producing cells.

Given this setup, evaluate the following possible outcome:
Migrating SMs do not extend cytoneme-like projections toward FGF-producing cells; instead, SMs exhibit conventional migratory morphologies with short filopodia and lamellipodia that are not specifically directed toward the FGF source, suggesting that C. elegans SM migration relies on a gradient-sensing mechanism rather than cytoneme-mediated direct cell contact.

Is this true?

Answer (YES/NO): NO